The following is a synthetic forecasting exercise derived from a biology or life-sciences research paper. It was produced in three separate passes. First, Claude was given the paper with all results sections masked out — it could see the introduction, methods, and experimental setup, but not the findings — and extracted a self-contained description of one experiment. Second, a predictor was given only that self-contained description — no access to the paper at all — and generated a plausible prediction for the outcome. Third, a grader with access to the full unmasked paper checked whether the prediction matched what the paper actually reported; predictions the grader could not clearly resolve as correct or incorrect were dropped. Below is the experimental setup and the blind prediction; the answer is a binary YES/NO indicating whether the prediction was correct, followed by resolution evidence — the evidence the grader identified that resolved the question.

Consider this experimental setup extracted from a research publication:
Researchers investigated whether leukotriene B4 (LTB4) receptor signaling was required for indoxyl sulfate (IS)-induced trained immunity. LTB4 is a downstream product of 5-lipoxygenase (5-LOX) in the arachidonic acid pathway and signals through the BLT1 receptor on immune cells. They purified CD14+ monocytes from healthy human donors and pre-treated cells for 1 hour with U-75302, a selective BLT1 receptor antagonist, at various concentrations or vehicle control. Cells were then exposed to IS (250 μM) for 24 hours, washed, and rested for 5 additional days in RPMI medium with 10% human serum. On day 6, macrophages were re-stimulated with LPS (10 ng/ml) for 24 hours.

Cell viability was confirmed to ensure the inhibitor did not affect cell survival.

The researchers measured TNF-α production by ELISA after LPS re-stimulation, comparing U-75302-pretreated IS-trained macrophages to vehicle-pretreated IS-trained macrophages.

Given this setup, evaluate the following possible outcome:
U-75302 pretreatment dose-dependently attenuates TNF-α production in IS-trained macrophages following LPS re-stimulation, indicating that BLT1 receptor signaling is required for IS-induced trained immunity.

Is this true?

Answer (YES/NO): NO